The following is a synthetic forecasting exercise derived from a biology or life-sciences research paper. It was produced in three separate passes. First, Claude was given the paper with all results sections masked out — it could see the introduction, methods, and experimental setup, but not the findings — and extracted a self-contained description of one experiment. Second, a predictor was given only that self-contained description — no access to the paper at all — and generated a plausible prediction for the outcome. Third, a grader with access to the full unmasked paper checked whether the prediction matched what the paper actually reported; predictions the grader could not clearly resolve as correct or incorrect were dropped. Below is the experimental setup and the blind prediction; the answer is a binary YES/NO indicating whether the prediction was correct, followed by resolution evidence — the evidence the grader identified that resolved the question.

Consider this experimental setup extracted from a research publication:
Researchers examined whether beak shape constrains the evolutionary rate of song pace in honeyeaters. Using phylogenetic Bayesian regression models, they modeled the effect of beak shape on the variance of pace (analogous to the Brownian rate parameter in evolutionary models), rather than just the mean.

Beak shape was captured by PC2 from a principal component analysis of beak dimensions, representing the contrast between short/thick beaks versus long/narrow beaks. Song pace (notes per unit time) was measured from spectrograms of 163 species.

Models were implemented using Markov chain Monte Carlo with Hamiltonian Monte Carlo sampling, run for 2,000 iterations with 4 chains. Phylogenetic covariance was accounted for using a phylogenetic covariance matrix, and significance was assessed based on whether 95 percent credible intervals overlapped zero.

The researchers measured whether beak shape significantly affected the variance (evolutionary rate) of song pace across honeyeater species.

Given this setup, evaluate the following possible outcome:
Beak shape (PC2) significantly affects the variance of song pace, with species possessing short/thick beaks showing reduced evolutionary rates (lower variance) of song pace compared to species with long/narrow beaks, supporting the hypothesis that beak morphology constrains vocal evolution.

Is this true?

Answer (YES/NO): NO